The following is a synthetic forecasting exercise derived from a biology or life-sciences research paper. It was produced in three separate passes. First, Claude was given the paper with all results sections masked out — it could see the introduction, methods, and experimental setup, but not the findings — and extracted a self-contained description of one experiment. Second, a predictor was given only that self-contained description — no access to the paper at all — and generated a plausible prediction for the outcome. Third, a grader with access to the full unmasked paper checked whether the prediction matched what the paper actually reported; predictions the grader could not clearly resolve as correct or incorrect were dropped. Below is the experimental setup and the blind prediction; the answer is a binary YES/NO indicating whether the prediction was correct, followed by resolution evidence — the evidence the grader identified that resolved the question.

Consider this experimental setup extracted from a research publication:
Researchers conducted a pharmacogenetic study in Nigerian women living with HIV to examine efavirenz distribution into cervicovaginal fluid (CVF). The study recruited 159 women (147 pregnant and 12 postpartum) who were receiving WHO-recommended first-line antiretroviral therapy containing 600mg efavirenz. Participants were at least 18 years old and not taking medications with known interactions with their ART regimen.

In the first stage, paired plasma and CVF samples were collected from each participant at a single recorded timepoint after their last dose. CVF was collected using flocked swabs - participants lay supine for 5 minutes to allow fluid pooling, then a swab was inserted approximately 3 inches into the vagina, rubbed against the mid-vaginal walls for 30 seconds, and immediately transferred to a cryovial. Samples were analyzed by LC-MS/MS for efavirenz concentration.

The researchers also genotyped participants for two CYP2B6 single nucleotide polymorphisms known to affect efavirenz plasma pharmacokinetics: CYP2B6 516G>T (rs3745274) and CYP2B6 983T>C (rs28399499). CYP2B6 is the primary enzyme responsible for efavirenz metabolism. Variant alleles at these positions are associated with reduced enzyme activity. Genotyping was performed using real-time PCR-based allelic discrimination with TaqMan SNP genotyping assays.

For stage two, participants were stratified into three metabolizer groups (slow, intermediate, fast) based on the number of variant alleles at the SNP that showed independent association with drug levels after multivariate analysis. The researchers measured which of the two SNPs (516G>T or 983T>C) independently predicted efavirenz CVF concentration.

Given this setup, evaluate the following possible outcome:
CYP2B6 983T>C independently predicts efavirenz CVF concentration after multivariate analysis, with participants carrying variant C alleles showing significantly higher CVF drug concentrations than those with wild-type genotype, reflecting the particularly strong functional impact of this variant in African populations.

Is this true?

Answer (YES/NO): NO